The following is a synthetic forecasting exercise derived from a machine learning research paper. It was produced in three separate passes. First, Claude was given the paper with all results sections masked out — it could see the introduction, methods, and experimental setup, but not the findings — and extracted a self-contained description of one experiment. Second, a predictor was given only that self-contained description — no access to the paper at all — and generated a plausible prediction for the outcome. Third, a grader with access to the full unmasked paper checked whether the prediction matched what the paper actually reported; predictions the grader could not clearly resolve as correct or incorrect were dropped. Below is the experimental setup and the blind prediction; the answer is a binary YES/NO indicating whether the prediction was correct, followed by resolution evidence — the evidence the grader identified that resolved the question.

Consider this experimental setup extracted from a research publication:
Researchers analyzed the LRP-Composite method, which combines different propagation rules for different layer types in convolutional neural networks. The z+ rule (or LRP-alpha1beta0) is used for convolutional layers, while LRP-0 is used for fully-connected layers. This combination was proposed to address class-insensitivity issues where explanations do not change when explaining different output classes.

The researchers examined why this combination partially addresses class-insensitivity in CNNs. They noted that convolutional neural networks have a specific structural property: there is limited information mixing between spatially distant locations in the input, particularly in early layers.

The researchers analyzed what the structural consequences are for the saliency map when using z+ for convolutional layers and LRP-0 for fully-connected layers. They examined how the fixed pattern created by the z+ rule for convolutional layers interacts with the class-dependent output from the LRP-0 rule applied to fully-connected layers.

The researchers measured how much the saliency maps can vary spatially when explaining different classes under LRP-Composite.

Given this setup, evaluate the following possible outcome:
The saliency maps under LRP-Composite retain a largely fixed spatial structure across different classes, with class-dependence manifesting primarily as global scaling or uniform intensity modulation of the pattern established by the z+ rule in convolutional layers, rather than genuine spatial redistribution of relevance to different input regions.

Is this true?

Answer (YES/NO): NO